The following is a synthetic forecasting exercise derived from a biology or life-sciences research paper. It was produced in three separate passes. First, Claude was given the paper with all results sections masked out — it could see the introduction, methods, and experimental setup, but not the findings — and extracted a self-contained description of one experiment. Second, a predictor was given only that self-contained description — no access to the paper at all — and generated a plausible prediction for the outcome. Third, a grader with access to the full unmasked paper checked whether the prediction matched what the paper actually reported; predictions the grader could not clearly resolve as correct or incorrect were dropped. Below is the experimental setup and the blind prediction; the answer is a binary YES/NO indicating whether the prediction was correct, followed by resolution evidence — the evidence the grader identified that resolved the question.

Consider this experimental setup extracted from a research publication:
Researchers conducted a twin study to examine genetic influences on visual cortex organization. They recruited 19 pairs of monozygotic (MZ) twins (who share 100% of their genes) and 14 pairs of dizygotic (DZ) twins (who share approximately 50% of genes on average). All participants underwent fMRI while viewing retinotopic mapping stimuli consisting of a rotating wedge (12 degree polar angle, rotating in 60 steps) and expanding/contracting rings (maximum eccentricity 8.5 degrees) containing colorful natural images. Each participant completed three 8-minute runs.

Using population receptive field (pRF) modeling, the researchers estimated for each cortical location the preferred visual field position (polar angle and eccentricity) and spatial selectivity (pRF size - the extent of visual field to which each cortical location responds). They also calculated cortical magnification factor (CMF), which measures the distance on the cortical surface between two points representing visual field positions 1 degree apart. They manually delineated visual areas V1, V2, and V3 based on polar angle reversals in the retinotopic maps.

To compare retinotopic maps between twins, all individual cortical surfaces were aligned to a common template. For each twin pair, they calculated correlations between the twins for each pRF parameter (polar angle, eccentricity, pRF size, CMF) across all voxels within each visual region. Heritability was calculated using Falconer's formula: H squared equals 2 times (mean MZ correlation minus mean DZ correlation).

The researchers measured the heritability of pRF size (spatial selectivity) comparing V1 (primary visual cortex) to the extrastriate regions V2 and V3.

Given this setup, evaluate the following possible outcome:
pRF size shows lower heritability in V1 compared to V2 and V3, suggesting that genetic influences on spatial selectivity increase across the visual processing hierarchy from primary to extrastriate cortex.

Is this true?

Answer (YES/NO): YES